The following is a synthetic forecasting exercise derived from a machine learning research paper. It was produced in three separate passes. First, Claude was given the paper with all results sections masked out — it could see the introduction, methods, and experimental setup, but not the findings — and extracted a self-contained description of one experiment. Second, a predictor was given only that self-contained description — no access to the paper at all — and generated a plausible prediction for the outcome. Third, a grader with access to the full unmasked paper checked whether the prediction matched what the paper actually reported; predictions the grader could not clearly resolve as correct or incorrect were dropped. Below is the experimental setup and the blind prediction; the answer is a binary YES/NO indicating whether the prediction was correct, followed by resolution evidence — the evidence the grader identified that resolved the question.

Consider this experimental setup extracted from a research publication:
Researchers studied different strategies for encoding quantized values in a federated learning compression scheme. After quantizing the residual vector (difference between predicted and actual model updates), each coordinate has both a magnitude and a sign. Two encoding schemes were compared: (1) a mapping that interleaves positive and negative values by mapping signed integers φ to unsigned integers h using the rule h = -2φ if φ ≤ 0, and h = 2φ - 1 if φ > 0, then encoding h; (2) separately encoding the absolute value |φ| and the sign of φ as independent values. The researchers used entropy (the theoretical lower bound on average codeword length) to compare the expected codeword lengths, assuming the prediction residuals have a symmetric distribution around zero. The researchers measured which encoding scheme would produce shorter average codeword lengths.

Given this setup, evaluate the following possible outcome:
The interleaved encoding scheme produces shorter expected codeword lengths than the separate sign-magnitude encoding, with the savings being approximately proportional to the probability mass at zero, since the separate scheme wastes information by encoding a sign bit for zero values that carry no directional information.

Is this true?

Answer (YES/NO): YES